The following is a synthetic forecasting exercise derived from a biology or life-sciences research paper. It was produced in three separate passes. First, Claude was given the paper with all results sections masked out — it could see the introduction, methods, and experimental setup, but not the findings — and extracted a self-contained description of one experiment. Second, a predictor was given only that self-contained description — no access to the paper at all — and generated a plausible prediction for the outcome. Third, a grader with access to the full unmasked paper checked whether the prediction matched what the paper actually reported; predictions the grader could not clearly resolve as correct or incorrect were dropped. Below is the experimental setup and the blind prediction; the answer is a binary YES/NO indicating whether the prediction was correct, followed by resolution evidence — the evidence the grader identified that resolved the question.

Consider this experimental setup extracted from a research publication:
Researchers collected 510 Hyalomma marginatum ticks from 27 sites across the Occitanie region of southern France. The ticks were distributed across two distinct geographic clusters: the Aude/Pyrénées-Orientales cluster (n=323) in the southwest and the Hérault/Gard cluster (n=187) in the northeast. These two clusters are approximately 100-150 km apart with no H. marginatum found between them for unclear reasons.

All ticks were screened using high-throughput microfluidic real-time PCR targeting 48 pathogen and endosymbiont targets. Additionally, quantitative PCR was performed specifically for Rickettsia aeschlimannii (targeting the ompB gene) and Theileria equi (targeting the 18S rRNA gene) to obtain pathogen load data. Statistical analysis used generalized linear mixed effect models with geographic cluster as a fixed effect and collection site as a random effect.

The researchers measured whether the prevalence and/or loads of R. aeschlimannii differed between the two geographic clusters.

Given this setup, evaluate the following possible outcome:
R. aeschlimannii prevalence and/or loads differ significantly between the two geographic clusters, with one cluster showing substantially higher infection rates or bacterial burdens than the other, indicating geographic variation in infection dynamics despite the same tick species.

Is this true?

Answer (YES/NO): YES